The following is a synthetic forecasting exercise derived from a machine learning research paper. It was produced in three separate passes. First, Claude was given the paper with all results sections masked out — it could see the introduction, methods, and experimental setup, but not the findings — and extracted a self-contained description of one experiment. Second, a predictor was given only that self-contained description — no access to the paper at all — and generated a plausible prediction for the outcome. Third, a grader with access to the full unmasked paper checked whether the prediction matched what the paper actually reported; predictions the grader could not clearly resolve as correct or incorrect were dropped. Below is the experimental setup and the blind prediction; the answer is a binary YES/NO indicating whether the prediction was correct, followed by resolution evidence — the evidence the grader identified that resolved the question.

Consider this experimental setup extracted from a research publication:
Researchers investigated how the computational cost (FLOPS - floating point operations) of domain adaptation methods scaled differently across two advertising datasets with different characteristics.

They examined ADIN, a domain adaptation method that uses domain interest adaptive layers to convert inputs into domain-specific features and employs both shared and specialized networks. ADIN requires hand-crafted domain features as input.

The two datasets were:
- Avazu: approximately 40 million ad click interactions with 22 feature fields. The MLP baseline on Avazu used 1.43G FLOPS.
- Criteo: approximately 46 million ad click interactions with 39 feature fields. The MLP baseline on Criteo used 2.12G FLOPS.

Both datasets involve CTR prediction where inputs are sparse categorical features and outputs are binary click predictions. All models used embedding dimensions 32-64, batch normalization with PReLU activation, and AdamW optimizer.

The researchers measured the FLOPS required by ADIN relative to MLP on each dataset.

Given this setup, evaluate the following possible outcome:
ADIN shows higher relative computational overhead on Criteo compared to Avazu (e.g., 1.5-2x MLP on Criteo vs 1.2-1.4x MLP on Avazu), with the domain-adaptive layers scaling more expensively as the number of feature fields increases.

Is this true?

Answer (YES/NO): NO